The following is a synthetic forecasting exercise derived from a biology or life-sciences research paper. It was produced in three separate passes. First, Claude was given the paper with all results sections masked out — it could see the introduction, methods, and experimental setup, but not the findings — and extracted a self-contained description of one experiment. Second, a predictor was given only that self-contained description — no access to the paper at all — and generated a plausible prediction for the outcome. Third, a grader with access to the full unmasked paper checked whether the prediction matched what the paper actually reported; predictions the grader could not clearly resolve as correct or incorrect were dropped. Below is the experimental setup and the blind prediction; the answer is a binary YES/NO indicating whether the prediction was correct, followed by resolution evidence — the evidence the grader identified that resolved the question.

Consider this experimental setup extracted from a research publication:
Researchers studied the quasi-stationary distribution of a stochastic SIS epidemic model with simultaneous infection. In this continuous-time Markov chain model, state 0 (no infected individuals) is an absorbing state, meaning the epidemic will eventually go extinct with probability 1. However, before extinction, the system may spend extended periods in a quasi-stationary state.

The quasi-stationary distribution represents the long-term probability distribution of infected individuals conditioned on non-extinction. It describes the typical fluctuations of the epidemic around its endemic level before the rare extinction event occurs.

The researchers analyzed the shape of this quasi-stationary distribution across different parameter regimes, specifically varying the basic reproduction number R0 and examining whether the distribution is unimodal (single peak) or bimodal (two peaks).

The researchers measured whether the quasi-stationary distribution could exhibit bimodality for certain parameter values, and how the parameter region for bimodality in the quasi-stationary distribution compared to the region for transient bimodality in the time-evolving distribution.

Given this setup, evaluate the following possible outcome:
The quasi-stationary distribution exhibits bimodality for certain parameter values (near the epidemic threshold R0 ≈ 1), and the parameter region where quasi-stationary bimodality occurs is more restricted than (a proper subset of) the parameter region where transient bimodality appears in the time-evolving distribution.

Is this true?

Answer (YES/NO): YES